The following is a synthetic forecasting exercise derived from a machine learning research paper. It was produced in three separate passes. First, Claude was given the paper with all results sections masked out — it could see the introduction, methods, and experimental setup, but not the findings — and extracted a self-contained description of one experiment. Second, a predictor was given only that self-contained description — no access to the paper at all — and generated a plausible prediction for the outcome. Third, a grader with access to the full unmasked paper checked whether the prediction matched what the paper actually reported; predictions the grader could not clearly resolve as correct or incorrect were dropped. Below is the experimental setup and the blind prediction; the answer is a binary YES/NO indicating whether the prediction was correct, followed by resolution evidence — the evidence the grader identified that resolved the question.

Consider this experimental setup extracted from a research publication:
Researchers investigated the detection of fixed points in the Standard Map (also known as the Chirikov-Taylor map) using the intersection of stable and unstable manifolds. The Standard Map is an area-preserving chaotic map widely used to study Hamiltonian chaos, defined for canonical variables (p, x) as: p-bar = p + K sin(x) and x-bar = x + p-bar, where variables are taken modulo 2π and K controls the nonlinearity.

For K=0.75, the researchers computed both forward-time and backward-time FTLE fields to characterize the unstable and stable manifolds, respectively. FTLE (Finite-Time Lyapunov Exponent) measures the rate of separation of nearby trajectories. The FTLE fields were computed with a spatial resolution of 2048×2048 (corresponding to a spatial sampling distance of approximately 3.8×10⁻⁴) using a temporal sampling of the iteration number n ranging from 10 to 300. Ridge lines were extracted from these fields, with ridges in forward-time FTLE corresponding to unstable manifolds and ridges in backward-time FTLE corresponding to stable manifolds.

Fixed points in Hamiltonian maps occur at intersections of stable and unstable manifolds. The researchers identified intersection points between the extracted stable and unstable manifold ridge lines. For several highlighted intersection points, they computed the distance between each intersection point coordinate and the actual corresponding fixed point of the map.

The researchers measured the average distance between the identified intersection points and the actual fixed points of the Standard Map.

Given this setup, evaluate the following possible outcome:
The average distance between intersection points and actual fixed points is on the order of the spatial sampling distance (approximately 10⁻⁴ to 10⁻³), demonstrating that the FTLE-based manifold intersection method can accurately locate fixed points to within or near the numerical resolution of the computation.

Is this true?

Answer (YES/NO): NO